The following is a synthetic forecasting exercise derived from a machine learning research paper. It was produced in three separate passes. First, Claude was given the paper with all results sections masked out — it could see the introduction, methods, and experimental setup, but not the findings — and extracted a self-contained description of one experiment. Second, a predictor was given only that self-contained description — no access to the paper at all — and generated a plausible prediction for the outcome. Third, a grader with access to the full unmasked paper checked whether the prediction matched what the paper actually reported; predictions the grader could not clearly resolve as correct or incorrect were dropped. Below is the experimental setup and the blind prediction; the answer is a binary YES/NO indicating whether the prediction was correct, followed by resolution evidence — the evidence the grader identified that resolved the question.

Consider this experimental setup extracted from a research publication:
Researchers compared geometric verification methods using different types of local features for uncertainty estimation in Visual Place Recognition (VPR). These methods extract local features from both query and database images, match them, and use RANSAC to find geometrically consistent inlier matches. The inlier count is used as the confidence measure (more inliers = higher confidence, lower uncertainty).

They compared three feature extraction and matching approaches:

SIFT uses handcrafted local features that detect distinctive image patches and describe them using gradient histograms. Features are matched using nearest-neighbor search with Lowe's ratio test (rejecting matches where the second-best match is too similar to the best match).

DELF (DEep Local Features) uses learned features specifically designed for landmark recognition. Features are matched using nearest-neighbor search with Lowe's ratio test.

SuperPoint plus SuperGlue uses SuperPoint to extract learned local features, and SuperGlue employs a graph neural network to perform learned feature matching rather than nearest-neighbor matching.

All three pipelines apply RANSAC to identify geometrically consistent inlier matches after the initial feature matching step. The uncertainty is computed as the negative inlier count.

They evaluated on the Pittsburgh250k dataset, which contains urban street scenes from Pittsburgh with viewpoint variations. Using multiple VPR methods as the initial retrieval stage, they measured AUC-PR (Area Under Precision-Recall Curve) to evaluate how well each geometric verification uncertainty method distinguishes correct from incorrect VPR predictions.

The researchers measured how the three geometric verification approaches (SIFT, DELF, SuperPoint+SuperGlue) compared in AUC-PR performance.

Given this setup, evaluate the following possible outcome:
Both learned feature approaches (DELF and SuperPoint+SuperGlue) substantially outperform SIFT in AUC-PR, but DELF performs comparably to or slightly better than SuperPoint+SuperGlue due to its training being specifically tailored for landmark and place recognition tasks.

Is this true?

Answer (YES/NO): NO